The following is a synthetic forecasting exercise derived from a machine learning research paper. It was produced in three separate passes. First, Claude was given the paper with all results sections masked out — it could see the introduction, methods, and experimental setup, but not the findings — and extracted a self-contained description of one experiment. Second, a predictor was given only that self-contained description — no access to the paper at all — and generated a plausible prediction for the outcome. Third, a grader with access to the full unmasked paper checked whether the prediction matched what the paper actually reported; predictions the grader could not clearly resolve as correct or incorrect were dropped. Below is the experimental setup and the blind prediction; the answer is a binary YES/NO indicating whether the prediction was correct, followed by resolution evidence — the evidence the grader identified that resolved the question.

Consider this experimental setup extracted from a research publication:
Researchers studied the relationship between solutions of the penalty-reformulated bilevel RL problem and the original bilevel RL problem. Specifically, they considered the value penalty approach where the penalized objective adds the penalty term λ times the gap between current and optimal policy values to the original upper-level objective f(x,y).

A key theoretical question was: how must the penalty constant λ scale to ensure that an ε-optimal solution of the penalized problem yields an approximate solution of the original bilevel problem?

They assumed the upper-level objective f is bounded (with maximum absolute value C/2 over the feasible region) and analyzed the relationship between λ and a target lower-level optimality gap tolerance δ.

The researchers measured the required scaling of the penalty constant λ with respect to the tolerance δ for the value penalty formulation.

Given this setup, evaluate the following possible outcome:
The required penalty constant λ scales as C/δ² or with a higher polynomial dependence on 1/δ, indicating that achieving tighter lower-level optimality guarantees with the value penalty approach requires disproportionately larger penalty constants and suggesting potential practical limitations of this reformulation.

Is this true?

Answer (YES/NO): NO